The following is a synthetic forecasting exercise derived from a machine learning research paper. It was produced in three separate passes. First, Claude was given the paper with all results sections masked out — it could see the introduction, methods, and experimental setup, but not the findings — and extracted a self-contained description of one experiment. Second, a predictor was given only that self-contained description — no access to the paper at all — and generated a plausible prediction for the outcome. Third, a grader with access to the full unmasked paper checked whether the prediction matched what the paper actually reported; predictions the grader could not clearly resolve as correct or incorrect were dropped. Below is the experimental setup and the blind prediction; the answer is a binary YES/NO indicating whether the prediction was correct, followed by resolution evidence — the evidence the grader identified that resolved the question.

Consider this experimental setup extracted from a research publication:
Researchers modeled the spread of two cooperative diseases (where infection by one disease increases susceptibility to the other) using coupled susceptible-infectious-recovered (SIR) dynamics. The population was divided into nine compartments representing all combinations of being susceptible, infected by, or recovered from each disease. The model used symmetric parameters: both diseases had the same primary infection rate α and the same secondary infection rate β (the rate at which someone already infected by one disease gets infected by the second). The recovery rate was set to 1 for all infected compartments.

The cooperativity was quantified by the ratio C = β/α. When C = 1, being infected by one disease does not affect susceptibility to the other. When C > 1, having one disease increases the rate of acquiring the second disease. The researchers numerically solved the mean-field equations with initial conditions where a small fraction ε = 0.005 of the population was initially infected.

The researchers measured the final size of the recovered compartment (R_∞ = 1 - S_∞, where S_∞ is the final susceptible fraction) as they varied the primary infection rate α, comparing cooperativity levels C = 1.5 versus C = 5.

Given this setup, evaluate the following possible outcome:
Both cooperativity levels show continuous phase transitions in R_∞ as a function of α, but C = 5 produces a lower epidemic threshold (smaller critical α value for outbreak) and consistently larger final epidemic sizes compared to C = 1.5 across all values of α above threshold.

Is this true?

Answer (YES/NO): NO